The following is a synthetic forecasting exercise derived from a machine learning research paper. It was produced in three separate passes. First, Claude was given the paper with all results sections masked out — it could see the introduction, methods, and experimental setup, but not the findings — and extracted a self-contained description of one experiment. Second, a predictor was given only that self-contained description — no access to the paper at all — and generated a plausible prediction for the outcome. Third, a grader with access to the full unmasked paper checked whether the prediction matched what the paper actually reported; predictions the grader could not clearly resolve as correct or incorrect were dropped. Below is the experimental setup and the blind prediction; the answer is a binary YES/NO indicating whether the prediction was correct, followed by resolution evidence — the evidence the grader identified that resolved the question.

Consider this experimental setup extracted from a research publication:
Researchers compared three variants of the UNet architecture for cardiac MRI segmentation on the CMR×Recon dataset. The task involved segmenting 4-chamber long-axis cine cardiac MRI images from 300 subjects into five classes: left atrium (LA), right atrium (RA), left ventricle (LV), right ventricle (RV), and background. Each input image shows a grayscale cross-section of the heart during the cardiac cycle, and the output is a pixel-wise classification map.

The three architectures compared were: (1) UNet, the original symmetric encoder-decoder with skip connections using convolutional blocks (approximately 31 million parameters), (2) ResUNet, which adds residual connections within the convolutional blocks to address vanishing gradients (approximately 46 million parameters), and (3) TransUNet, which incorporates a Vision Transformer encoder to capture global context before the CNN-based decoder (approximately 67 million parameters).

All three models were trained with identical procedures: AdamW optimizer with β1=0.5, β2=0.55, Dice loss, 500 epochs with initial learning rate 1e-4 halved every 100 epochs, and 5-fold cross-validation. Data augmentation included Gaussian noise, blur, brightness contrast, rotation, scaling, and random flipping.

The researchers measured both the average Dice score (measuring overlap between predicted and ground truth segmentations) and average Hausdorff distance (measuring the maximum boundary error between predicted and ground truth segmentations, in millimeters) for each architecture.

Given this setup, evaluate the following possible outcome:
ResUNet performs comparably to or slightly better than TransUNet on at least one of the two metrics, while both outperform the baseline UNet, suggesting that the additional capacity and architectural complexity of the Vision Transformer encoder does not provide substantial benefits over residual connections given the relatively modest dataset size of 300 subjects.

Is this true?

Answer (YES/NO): NO